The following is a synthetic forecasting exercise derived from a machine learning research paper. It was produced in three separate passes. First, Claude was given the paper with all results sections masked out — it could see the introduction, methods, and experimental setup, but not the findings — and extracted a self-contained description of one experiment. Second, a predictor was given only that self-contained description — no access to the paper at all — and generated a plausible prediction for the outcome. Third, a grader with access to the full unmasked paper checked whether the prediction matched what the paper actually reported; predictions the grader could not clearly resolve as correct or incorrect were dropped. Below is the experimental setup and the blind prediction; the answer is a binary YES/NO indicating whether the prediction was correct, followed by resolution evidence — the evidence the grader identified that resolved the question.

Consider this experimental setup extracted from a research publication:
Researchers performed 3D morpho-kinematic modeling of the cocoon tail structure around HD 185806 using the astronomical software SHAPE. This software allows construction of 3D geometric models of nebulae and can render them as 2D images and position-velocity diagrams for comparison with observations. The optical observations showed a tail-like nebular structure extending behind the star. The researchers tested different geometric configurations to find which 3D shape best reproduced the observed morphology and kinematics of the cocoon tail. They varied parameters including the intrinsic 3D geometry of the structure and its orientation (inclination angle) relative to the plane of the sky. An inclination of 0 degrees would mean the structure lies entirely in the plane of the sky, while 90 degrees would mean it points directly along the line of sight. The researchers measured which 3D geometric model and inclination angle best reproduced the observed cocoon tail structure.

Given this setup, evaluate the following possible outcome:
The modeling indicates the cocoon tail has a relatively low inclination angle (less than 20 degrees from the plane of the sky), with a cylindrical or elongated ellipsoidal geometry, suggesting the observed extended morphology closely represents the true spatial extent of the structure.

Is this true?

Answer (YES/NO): YES